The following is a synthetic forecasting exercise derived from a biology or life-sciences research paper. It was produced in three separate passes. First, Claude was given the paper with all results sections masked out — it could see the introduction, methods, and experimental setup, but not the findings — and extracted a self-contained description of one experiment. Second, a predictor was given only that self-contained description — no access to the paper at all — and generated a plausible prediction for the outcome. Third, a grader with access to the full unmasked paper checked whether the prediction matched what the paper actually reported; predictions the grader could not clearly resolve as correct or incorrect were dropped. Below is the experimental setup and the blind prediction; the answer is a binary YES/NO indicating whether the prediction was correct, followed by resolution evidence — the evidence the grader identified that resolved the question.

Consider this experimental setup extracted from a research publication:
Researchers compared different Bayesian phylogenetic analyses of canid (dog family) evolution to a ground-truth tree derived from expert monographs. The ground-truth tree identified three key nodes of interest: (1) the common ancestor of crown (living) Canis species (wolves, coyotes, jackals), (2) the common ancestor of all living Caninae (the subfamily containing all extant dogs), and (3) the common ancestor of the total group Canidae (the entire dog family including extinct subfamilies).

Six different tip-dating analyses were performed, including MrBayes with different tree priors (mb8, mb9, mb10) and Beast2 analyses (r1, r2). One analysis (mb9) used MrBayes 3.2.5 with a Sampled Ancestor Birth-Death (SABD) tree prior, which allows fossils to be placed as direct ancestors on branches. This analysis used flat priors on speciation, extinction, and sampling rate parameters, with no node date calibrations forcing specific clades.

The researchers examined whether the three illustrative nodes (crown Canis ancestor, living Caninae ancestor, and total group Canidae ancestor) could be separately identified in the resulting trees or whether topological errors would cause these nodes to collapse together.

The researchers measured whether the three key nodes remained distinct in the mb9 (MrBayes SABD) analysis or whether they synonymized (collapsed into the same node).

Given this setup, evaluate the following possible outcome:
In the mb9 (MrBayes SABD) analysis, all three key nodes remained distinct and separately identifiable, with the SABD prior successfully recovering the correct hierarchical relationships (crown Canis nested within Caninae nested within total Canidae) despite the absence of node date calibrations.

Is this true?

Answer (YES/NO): NO